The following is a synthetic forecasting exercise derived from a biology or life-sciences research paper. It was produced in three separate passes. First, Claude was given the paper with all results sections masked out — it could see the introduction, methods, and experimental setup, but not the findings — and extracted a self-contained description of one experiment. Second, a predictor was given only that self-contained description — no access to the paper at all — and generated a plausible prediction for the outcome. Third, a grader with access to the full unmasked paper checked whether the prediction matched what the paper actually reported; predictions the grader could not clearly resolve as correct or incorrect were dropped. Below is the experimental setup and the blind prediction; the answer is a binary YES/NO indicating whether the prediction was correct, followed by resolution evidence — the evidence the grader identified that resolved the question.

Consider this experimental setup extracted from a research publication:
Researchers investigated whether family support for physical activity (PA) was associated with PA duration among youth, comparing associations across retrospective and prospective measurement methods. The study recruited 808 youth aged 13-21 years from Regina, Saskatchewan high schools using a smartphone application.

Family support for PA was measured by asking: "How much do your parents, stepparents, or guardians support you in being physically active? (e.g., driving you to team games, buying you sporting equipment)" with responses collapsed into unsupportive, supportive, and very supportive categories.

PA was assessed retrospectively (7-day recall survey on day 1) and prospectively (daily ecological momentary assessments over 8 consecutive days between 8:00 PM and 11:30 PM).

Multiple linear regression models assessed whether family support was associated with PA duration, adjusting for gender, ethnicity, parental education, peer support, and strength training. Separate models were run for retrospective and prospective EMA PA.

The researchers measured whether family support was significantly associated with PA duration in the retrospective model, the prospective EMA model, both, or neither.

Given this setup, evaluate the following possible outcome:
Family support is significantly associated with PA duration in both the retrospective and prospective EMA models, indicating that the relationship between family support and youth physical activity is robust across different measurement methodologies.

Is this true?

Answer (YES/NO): NO